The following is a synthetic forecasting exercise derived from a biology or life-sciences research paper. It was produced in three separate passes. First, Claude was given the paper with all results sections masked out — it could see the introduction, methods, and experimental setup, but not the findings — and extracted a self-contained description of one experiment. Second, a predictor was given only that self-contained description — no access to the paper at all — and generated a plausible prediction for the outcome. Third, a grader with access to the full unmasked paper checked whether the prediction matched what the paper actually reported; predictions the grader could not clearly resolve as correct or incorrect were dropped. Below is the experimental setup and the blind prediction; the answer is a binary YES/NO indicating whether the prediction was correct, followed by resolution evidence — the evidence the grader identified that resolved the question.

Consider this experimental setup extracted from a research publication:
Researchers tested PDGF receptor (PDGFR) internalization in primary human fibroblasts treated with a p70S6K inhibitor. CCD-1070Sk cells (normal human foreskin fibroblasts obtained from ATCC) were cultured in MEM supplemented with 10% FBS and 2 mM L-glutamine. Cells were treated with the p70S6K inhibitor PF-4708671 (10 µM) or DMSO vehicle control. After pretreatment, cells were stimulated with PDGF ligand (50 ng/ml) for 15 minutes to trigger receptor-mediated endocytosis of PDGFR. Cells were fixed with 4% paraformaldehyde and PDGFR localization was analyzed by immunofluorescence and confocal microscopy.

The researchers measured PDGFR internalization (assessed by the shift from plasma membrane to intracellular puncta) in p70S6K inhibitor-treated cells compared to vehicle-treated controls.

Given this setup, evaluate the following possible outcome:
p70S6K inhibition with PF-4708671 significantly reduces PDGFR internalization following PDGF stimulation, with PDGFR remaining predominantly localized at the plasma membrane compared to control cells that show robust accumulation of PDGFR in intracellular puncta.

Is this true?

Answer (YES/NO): YES